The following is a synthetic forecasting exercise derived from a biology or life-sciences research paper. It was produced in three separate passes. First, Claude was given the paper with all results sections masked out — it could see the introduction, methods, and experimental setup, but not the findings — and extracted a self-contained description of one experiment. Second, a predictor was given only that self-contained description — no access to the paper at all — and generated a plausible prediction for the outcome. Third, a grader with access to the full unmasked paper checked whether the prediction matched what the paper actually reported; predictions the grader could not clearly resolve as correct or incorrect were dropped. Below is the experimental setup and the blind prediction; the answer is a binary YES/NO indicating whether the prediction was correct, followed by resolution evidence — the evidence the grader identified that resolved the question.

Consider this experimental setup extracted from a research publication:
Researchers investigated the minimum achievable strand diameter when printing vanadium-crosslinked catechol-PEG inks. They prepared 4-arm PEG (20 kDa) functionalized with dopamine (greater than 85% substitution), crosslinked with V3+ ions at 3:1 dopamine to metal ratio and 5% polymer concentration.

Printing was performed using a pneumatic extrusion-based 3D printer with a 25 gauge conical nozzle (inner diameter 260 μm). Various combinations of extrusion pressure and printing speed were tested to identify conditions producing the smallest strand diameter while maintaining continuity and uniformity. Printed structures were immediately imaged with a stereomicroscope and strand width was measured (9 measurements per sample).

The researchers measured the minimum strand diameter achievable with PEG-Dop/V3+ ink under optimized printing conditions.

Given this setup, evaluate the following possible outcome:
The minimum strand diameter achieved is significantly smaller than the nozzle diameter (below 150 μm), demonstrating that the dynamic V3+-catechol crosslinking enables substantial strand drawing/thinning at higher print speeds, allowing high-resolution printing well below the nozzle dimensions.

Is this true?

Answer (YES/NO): NO